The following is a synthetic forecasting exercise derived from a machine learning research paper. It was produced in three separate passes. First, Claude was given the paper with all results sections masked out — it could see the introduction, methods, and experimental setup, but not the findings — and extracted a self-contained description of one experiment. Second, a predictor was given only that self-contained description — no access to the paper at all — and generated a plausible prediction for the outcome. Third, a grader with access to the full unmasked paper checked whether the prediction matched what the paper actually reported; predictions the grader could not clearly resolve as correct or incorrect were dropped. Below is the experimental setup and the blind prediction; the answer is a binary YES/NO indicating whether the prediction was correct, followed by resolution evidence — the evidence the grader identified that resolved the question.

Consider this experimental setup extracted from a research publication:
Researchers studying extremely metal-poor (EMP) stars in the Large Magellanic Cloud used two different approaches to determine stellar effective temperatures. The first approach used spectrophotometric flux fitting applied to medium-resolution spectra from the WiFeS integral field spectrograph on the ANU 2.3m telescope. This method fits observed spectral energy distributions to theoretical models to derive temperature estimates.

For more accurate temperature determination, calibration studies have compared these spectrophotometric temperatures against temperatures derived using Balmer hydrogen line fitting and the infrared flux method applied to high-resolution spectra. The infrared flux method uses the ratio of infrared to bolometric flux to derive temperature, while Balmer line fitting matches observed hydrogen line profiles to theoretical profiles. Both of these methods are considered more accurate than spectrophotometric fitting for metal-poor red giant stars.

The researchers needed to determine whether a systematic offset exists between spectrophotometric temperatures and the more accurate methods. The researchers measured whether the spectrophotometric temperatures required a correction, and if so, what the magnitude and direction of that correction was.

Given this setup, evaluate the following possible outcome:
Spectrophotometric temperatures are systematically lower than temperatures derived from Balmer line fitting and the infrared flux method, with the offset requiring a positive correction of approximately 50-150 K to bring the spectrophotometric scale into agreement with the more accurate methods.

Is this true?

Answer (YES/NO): YES